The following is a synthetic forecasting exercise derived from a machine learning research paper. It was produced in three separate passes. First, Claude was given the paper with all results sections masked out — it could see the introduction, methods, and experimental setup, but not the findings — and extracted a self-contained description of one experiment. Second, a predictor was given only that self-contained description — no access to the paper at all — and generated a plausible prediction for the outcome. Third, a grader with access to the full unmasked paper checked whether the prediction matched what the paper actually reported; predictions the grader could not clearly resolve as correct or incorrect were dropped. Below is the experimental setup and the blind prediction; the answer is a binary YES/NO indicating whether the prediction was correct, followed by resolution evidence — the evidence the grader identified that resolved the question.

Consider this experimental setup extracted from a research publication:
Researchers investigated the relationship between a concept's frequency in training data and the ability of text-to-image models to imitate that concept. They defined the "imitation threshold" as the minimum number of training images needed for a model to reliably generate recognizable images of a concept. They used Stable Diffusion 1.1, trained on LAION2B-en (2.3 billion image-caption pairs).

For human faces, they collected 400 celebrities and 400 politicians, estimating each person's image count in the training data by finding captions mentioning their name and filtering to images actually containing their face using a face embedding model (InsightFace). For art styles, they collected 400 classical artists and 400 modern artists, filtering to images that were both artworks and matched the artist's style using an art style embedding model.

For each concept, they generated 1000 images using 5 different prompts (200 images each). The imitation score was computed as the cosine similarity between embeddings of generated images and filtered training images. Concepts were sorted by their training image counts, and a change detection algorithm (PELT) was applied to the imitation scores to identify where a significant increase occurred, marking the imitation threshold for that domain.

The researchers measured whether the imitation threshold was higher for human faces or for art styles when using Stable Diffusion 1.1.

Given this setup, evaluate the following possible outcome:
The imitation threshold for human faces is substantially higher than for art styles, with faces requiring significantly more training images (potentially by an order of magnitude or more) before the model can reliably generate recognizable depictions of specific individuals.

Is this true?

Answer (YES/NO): NO